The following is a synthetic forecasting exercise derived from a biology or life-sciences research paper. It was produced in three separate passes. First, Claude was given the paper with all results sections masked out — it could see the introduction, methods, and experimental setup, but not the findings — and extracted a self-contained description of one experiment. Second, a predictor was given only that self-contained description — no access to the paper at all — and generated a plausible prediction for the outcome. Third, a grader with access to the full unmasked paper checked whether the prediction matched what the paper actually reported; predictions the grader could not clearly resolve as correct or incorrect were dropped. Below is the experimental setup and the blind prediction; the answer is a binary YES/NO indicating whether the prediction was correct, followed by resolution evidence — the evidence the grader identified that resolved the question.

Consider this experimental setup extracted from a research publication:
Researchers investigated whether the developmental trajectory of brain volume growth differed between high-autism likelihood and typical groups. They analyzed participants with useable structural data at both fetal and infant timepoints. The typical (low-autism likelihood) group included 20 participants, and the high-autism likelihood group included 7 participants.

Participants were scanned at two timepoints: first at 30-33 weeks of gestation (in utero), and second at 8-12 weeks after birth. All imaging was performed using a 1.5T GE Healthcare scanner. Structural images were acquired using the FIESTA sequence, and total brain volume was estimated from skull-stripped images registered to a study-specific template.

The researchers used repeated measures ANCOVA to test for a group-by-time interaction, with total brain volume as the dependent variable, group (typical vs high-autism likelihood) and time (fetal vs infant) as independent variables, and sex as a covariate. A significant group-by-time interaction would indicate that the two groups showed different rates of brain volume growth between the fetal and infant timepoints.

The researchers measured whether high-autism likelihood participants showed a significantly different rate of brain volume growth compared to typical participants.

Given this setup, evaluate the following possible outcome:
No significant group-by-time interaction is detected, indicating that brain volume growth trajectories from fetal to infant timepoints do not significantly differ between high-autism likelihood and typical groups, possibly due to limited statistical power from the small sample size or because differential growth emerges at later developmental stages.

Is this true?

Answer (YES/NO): YES